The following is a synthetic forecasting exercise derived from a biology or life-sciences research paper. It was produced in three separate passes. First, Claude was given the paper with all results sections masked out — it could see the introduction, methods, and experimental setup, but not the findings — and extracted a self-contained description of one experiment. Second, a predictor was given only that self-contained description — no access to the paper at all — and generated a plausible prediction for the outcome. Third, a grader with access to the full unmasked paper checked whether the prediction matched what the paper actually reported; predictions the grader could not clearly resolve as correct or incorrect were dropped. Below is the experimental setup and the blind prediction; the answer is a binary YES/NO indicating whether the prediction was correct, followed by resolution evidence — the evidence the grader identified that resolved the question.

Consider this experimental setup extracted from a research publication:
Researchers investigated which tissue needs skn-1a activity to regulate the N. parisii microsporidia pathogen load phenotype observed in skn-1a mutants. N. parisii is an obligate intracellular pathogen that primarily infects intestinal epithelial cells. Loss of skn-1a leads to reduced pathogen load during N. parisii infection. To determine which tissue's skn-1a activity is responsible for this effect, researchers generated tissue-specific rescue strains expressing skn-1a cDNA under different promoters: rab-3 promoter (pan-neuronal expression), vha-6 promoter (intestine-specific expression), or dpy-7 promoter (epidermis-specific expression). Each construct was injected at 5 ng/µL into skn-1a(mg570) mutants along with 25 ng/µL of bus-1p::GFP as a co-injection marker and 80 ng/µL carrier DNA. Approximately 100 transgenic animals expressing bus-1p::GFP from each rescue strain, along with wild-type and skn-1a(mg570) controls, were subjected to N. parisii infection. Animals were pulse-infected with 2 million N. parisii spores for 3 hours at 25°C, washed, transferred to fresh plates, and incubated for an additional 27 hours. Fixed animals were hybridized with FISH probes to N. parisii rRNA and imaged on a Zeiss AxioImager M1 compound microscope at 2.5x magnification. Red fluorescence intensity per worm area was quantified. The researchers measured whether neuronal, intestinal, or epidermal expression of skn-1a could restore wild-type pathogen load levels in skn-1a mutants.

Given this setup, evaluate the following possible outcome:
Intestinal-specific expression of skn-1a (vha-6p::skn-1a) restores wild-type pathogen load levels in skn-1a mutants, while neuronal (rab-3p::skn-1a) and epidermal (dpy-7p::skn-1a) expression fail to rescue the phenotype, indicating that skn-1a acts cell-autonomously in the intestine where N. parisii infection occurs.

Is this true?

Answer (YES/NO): YES